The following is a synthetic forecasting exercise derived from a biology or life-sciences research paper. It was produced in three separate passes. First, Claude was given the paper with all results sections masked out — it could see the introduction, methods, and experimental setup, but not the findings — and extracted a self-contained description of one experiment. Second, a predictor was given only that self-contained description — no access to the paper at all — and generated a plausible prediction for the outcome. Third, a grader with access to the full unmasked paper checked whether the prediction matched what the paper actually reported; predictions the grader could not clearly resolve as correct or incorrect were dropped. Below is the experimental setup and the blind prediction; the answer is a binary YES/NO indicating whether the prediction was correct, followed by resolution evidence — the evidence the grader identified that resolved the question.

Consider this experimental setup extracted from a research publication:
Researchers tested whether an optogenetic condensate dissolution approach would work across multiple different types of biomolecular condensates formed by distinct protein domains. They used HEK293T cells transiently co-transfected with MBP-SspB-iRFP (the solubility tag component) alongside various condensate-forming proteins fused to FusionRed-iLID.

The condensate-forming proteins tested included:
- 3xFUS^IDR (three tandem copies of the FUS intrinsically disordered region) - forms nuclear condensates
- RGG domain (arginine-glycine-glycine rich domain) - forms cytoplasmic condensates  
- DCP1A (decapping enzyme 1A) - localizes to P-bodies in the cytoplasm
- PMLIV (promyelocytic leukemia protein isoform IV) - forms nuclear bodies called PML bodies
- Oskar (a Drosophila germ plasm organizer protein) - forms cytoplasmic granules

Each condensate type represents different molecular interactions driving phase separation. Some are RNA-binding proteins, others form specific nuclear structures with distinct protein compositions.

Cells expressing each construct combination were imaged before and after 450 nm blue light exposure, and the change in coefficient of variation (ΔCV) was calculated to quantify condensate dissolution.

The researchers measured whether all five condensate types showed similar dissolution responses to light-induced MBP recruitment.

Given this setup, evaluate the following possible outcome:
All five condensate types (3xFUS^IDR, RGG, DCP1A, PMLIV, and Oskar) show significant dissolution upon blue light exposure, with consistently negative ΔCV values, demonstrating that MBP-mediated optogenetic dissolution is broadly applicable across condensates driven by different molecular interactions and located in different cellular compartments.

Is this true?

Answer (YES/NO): NO